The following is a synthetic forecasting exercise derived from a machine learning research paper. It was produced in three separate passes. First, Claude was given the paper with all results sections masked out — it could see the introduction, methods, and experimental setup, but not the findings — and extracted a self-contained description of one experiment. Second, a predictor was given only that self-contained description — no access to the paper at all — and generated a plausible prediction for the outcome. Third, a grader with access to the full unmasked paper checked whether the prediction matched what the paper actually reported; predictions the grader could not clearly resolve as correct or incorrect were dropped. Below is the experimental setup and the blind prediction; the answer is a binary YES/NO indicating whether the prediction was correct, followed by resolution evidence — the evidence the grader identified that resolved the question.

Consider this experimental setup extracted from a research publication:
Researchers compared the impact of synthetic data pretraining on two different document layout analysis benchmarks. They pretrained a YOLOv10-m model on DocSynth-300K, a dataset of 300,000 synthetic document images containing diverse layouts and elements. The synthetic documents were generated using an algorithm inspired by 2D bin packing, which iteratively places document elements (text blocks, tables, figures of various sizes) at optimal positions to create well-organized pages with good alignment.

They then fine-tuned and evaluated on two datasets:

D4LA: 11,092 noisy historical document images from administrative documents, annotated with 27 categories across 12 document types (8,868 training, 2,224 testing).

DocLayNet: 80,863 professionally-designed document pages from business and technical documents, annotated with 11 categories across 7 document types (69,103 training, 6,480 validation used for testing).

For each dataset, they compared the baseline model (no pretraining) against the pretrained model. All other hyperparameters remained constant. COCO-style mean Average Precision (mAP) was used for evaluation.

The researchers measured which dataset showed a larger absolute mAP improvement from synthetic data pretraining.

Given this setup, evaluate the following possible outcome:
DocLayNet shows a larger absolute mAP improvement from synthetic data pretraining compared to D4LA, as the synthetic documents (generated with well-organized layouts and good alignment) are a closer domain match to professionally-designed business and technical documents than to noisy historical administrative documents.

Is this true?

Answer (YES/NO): YES